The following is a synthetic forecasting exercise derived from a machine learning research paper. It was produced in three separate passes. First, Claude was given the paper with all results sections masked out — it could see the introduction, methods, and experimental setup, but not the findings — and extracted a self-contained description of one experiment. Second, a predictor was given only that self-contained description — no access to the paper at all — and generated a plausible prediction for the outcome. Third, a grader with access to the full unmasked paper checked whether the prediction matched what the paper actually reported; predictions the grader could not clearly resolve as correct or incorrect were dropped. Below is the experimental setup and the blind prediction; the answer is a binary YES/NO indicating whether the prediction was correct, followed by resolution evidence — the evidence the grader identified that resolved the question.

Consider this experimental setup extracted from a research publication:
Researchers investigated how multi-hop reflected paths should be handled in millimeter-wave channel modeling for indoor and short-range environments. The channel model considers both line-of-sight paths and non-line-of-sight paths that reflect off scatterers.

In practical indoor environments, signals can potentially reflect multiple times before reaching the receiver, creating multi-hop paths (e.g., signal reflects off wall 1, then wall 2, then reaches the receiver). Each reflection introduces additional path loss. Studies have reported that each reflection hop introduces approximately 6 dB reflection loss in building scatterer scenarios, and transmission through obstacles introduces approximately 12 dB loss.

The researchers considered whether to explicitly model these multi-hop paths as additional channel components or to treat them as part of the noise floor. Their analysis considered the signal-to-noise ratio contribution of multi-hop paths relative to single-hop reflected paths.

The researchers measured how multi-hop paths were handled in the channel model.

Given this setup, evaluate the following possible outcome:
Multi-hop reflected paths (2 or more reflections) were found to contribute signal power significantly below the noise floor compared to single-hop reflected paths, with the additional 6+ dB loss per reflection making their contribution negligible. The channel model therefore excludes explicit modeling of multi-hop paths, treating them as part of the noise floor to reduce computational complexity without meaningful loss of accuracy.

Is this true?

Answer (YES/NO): YES